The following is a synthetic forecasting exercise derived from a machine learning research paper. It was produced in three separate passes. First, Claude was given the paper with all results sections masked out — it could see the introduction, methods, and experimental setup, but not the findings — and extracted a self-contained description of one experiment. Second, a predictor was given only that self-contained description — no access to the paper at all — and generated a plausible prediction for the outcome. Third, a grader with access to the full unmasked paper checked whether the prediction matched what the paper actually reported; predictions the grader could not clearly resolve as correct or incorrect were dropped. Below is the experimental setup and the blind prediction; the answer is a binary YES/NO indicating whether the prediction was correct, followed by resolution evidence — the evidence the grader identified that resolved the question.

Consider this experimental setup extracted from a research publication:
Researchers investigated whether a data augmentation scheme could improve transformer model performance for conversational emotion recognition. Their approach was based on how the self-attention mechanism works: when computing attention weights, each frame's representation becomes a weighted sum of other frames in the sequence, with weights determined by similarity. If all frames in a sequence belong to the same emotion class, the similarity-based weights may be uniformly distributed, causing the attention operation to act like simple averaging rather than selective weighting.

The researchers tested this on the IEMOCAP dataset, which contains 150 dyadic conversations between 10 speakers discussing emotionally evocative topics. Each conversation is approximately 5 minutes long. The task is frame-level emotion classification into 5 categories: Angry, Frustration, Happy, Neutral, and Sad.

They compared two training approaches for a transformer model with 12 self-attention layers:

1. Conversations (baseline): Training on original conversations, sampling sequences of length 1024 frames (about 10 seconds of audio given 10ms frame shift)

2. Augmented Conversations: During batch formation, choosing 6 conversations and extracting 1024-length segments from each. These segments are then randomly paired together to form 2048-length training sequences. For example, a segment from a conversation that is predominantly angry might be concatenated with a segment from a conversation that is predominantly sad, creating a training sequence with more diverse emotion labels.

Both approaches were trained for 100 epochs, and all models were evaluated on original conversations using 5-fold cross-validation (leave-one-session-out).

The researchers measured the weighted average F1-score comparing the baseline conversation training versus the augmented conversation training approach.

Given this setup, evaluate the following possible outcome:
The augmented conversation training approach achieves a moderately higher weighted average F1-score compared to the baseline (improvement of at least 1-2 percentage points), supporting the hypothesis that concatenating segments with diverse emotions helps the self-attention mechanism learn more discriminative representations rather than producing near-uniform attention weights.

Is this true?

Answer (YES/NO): YES